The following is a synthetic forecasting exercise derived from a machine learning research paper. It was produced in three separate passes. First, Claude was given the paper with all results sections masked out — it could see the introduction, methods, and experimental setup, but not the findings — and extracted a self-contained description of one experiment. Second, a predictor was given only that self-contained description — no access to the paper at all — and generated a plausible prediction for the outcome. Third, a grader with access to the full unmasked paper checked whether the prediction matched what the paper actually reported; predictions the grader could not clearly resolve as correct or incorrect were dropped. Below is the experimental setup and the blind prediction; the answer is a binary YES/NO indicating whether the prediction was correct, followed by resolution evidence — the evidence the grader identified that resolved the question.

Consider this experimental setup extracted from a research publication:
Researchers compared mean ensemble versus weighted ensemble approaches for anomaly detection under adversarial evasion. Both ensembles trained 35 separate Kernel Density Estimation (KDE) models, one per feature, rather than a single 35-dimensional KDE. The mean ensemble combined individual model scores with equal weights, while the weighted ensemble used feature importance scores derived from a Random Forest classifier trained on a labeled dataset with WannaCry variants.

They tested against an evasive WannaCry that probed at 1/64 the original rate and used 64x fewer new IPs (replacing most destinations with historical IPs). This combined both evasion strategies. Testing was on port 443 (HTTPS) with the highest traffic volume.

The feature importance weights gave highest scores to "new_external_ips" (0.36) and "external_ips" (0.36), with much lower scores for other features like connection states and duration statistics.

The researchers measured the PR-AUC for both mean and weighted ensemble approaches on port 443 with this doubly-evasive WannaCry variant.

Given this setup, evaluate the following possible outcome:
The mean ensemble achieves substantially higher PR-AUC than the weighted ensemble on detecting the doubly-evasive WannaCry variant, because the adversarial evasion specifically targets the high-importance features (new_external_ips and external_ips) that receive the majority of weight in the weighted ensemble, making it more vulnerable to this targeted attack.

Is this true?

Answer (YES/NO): NO